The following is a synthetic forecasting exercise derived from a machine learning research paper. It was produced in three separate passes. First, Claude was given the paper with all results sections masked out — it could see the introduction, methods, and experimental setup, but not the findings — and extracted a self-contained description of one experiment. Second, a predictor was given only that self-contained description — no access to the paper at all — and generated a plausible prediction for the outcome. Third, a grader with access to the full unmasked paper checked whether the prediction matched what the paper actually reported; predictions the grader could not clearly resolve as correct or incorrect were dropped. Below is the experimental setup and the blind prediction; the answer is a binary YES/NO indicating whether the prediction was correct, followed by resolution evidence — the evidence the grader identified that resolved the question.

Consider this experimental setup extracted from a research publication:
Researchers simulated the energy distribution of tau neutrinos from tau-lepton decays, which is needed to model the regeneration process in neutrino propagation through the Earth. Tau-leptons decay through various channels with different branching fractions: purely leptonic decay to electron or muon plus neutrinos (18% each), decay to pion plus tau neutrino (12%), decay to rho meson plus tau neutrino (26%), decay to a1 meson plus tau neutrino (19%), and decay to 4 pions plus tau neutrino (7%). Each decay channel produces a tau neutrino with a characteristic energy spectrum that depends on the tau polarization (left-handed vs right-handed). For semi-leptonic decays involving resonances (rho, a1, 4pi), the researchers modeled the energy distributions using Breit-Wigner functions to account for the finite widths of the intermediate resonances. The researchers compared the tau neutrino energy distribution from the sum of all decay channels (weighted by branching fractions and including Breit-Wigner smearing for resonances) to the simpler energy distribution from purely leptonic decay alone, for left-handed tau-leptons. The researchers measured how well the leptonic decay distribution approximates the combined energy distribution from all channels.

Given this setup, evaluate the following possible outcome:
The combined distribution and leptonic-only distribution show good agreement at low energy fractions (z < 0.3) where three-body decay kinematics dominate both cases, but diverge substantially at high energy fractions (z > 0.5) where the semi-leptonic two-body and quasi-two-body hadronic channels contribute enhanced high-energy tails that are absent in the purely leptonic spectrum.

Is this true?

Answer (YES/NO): NO